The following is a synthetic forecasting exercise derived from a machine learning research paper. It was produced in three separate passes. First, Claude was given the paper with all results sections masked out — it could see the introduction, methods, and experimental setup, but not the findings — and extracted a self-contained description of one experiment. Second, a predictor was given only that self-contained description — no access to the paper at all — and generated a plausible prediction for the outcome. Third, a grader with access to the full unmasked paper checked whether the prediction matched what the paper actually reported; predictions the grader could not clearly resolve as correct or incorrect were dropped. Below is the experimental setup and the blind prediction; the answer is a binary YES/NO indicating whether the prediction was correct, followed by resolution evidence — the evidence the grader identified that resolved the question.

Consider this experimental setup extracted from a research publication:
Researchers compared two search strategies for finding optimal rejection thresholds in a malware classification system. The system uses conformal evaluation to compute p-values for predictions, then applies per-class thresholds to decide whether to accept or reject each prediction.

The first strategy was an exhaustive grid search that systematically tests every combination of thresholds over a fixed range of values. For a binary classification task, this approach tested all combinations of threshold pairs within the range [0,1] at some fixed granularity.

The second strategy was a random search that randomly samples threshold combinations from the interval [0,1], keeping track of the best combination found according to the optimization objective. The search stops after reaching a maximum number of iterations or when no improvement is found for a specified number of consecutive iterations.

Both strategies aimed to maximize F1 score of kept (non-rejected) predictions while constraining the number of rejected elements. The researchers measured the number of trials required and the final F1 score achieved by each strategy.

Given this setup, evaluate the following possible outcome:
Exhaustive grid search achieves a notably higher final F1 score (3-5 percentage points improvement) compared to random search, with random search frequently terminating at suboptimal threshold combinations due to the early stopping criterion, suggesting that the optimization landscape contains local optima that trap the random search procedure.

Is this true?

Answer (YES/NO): NO